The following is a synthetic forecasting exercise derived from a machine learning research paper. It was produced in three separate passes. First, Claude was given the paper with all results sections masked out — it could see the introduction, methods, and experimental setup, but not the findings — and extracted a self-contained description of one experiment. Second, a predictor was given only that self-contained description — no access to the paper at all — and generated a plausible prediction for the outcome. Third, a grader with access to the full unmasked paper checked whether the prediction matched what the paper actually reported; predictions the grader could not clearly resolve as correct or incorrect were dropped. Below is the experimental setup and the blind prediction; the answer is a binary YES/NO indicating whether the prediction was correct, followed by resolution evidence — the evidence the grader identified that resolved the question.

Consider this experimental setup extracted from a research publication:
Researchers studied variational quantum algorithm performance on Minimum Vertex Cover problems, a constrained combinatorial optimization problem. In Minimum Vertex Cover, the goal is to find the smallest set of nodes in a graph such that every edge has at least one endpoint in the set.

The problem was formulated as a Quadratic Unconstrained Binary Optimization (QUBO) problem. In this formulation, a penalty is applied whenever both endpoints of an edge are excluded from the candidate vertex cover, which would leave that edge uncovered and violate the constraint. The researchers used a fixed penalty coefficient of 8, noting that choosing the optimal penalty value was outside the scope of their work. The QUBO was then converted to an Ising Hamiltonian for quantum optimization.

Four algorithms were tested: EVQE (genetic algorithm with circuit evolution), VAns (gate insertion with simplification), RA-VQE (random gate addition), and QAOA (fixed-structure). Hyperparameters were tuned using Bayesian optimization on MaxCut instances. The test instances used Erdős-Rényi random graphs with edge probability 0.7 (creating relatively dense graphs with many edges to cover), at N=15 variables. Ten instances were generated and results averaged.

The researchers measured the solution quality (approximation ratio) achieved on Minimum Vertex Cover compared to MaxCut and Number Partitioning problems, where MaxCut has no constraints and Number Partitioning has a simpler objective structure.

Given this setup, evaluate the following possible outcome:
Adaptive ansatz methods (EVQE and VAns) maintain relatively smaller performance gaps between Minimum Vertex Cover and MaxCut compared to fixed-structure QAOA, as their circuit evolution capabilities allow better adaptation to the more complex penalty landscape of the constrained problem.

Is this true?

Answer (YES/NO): NO